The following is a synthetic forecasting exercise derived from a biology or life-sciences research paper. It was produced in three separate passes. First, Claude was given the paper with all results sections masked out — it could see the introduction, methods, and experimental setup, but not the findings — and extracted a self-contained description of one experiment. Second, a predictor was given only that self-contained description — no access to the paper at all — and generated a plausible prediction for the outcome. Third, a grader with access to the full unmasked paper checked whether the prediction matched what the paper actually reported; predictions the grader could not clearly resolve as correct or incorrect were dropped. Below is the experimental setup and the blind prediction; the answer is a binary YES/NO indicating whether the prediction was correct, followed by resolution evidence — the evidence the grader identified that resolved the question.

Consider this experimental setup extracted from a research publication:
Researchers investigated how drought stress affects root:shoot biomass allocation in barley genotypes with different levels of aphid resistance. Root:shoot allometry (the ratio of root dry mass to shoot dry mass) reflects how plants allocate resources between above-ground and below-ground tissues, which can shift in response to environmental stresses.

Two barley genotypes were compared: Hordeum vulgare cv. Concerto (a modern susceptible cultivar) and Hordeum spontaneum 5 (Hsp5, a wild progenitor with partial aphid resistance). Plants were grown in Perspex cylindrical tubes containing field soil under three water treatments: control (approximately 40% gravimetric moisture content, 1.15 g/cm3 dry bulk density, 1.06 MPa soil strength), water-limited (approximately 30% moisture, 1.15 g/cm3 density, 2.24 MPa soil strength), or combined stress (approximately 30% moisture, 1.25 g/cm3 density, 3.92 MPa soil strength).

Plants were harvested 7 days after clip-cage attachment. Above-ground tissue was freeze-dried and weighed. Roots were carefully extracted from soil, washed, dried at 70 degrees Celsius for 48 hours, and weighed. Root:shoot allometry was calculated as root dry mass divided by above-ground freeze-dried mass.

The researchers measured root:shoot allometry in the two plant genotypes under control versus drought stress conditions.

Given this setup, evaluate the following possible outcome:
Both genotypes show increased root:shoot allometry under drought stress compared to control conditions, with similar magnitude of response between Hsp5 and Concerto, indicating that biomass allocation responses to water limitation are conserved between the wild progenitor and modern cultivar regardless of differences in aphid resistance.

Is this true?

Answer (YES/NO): YES